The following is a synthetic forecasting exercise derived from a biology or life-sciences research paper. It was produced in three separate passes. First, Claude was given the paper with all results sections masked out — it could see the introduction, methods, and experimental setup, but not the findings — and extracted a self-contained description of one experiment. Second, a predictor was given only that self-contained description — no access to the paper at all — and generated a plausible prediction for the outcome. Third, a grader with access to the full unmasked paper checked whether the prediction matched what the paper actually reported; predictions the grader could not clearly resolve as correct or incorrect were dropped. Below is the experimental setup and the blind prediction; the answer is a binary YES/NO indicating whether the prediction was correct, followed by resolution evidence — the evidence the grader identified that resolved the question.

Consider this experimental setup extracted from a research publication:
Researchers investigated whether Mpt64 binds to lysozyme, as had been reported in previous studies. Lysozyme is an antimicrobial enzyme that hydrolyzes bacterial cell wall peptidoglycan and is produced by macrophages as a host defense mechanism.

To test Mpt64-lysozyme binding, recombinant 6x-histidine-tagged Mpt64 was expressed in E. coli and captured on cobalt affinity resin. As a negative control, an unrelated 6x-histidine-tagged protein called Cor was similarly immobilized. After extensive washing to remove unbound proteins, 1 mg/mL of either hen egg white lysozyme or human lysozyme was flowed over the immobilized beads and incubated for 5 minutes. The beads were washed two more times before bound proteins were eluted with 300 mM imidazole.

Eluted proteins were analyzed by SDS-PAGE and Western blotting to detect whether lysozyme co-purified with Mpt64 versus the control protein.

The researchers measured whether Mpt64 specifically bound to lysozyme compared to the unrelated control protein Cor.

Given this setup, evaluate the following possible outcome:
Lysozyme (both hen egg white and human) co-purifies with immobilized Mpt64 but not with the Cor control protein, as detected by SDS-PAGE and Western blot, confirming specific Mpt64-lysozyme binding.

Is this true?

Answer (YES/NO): NO